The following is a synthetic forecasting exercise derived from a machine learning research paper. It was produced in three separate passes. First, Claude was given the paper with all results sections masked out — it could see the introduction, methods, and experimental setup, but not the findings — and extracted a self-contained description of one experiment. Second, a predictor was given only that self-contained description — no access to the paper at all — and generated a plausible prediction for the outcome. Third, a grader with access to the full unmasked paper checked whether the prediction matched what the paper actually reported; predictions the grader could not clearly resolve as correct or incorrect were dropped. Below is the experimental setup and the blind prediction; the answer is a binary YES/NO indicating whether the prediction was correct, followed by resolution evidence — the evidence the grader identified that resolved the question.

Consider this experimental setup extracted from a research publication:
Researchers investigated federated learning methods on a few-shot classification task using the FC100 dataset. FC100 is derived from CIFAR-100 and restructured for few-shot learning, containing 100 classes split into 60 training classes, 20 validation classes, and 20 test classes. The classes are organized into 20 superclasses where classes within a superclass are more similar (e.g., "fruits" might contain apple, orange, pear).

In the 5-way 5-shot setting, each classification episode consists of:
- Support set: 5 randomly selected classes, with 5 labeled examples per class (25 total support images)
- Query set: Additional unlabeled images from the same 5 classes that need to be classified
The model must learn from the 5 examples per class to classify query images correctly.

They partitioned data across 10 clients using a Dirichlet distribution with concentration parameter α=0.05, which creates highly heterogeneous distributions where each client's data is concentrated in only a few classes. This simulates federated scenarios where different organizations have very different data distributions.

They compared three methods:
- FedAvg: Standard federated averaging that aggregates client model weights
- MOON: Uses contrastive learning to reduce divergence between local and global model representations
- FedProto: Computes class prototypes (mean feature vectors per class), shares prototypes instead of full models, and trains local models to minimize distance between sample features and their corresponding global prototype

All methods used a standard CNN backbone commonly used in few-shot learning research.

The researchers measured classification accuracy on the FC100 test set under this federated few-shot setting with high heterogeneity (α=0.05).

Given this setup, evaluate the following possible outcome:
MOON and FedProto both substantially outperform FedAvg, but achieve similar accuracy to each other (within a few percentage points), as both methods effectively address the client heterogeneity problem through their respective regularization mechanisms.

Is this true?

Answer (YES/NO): NO